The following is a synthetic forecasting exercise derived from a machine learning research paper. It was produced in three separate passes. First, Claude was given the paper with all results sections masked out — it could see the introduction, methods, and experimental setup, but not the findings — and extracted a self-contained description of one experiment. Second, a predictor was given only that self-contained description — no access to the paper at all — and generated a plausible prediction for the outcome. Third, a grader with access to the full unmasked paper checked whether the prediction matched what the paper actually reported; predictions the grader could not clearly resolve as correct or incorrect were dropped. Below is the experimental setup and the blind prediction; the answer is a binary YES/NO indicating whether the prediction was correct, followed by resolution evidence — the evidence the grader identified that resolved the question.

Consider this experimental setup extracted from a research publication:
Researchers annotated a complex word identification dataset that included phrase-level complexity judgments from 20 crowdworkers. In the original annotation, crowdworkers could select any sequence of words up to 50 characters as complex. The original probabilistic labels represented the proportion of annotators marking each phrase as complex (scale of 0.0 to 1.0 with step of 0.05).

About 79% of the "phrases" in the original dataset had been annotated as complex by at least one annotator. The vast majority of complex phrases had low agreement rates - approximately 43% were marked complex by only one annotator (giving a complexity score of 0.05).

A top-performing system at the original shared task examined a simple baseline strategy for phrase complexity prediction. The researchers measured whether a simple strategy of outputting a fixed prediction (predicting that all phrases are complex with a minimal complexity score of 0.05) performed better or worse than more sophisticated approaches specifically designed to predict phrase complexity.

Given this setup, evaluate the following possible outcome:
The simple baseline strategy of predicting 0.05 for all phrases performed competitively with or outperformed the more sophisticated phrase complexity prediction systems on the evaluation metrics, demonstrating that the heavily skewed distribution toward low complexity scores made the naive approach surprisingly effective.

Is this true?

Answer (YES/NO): YES